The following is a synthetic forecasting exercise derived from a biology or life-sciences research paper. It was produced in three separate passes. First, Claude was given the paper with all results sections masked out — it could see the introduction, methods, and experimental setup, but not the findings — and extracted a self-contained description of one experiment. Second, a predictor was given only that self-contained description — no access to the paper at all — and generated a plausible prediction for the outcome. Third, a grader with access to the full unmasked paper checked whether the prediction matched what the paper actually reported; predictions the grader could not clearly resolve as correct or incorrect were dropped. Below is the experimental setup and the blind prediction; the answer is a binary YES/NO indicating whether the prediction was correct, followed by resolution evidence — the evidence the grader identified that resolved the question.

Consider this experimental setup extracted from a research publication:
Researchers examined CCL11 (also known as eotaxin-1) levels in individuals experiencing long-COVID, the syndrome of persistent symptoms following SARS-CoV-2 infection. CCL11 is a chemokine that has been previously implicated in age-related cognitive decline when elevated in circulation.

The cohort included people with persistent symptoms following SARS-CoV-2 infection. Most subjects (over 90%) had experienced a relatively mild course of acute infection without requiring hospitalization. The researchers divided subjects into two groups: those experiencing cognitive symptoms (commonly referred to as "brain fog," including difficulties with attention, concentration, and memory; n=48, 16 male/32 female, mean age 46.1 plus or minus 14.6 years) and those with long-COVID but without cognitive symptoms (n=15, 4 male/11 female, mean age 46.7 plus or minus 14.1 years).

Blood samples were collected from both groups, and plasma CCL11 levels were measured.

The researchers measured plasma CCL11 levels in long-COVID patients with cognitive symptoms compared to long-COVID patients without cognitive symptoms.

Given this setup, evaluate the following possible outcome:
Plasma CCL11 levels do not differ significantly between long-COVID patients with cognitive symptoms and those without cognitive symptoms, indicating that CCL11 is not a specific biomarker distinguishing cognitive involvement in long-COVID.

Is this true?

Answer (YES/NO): NO